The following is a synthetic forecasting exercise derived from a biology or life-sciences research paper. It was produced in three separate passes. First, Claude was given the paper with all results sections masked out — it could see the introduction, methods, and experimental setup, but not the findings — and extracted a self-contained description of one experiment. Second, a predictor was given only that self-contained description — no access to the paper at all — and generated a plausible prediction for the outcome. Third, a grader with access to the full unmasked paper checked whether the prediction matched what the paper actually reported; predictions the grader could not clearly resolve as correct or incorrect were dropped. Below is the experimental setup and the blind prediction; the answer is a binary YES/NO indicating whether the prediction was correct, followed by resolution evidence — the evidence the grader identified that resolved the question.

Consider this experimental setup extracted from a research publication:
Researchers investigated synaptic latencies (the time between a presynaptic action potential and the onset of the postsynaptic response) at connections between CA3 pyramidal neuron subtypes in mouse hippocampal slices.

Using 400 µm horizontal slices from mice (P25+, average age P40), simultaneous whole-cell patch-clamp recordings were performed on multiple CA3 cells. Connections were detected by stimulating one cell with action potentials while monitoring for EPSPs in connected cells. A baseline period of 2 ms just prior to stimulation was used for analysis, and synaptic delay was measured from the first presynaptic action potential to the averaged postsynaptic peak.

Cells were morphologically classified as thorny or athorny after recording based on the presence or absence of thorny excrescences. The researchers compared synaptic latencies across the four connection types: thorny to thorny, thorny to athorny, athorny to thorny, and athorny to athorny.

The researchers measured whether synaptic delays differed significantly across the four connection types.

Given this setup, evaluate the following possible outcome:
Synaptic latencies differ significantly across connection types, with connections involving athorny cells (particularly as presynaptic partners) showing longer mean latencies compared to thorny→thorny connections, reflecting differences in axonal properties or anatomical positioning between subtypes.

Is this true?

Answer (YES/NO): NO